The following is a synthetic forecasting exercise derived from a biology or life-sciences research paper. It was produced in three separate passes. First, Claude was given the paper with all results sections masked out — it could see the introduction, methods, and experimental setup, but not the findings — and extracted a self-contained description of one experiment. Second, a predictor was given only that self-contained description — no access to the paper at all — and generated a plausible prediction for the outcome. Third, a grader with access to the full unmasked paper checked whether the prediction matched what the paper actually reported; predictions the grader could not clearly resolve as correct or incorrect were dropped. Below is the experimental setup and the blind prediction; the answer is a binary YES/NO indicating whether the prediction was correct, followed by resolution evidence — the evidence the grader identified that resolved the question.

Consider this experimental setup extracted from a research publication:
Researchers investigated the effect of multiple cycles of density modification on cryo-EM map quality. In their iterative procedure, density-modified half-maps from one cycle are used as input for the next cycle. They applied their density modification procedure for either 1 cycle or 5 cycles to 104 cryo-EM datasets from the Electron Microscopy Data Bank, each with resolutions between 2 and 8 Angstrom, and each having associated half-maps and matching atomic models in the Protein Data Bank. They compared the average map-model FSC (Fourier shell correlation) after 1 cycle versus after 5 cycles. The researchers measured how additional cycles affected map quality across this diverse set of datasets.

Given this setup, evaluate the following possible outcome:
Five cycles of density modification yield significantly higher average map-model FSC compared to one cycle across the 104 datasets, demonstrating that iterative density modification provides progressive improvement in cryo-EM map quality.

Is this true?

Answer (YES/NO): NO